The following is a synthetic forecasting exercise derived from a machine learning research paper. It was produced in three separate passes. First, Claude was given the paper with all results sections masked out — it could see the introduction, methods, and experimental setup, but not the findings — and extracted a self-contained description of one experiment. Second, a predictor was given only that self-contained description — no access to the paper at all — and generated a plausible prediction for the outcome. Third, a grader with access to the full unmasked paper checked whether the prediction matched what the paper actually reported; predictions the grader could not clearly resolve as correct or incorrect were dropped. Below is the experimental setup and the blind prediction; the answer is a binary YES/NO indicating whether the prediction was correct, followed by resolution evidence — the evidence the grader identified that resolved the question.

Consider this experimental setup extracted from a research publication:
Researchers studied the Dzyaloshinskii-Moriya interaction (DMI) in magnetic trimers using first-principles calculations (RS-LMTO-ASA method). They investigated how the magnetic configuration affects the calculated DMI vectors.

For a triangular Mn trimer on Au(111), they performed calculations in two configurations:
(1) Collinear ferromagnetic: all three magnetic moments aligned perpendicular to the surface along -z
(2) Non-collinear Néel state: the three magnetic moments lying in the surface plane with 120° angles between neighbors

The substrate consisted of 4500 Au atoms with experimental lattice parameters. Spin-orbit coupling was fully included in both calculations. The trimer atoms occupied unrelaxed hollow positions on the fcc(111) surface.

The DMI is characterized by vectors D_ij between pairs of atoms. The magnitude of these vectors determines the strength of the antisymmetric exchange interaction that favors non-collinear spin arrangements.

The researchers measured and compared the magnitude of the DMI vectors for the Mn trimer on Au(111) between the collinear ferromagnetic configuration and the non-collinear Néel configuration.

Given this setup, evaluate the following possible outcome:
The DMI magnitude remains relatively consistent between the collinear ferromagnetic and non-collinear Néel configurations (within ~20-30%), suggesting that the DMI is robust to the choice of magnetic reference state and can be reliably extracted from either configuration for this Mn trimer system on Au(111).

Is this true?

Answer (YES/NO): NO